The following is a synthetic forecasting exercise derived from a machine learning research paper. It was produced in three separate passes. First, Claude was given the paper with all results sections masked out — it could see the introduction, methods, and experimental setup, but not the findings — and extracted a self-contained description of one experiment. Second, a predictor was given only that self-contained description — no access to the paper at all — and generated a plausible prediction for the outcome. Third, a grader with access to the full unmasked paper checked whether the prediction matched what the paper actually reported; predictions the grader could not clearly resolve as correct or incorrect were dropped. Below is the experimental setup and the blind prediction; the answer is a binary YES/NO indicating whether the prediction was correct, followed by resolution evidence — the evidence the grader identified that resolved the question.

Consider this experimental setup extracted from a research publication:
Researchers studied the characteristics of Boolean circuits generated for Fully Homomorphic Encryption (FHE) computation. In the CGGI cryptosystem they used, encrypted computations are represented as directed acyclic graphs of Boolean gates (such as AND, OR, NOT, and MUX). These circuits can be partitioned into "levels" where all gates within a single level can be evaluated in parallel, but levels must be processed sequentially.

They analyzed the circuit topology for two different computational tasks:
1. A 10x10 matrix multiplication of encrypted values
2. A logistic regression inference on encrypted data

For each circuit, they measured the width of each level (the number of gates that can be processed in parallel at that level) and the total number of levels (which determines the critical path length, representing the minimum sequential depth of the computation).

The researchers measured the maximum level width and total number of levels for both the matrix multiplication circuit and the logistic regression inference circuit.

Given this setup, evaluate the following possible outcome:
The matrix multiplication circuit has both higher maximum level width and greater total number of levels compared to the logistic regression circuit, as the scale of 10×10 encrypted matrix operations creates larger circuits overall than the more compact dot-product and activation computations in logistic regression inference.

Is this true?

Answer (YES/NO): NO